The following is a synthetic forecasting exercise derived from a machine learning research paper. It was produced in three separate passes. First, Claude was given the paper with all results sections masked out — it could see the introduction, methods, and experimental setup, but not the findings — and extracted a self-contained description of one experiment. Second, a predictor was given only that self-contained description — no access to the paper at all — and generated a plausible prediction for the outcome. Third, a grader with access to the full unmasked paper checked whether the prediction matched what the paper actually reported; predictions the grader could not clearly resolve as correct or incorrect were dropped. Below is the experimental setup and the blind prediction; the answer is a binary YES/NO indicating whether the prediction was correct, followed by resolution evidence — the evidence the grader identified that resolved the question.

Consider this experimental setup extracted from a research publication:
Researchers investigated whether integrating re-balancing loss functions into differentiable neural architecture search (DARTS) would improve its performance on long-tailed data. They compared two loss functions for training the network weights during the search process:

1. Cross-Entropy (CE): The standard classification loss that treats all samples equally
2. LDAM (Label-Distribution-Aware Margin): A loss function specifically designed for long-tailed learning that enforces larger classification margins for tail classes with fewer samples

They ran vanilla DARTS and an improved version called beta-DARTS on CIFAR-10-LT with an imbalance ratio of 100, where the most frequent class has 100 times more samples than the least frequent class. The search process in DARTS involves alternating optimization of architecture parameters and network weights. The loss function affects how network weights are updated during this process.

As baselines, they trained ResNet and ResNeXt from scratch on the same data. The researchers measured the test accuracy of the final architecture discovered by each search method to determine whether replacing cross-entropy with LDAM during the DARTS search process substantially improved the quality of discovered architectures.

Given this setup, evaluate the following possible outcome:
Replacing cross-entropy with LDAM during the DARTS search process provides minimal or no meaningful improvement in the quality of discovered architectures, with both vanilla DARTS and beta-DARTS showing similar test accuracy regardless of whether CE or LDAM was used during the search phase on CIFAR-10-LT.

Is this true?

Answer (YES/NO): YES